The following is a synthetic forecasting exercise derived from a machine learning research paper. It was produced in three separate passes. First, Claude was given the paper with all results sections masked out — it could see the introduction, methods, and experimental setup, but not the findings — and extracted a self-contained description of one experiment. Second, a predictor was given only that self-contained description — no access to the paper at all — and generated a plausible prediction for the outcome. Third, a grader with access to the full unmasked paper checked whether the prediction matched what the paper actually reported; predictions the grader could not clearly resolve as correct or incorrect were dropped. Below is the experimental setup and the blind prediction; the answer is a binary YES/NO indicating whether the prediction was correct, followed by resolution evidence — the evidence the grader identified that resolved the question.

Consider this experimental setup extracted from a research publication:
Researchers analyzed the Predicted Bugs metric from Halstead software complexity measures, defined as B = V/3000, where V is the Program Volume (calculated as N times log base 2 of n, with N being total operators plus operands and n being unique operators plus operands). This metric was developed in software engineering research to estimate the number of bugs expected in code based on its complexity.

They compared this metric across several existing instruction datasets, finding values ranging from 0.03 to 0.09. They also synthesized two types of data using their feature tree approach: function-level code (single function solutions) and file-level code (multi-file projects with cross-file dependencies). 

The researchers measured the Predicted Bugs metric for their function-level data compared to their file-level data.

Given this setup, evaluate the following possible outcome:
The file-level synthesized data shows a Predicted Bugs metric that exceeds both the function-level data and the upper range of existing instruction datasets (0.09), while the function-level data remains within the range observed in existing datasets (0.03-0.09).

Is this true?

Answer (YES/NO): NO